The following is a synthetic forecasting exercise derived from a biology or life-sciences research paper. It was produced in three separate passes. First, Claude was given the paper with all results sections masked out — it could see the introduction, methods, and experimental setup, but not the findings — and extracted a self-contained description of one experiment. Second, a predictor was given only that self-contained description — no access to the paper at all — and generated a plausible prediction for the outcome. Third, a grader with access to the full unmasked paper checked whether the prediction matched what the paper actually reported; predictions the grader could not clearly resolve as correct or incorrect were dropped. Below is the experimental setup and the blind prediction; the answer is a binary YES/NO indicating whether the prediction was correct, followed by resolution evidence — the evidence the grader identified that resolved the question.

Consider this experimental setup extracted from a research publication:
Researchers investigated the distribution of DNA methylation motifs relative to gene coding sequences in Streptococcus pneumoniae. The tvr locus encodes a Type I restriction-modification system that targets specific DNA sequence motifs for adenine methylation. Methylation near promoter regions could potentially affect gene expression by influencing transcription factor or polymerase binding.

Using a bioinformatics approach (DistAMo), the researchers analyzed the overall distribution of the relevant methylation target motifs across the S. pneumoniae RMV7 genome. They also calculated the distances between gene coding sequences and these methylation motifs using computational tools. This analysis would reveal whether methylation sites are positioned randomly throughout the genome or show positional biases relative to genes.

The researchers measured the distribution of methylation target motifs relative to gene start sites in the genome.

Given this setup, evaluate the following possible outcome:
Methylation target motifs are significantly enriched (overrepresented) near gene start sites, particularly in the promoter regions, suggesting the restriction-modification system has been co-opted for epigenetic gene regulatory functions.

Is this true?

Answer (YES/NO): NO